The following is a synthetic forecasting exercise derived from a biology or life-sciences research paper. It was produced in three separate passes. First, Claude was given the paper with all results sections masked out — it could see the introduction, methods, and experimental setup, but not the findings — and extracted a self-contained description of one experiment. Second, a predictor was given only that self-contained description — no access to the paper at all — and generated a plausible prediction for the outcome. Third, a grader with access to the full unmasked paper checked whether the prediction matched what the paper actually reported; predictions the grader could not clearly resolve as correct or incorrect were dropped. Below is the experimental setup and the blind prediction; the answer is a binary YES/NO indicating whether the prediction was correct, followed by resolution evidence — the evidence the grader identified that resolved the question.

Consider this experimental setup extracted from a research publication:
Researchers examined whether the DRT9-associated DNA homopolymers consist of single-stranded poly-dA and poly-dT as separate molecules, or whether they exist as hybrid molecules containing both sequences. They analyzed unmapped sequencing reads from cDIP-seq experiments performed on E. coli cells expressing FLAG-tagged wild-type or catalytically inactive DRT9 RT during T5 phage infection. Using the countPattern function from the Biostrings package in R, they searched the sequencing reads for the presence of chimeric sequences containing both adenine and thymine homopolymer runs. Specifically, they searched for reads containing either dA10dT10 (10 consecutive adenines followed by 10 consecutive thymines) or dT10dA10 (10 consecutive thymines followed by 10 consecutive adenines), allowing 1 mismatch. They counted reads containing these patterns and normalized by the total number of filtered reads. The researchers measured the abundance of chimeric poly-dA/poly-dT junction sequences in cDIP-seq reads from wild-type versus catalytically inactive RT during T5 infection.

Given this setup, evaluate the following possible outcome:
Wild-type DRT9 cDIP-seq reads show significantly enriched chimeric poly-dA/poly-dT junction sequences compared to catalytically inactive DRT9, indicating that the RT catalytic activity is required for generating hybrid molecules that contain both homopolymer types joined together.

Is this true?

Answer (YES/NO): YES